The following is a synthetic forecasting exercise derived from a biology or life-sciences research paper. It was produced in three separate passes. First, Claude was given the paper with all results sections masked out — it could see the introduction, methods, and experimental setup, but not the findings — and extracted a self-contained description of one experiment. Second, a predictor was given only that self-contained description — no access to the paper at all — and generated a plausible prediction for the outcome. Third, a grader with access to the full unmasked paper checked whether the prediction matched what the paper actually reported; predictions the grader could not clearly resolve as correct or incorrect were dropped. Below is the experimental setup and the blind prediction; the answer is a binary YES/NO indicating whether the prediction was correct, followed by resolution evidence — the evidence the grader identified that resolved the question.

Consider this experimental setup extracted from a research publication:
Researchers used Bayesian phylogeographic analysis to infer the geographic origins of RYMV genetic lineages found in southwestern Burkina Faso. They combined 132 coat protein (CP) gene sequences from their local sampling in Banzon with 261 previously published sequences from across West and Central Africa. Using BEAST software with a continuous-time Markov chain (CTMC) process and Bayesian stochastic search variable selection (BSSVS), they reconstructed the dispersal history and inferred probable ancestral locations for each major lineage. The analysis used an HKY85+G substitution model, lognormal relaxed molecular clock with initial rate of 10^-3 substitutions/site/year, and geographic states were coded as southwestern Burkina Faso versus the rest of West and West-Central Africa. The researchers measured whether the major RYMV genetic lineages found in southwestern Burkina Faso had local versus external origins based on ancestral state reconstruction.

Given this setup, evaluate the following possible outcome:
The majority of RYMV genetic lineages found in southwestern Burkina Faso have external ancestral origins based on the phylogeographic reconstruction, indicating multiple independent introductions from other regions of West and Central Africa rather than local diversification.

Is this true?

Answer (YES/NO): YES